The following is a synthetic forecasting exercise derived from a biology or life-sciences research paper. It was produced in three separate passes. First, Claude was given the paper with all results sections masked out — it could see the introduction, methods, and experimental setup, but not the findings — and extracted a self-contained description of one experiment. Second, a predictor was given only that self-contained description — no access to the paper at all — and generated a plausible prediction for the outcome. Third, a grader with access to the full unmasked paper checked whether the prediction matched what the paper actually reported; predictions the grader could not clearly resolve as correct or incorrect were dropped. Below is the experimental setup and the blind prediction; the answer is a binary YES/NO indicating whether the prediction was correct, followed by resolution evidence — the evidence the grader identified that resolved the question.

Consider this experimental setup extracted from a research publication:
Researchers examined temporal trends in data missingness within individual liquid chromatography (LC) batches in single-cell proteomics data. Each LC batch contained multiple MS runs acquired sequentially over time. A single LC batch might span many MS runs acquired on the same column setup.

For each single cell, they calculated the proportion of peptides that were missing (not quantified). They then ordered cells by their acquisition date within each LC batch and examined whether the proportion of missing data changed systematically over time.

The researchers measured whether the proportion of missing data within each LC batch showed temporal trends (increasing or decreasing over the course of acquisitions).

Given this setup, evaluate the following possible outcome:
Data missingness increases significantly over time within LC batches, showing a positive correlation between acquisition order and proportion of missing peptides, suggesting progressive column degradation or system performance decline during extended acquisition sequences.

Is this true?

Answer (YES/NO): NO